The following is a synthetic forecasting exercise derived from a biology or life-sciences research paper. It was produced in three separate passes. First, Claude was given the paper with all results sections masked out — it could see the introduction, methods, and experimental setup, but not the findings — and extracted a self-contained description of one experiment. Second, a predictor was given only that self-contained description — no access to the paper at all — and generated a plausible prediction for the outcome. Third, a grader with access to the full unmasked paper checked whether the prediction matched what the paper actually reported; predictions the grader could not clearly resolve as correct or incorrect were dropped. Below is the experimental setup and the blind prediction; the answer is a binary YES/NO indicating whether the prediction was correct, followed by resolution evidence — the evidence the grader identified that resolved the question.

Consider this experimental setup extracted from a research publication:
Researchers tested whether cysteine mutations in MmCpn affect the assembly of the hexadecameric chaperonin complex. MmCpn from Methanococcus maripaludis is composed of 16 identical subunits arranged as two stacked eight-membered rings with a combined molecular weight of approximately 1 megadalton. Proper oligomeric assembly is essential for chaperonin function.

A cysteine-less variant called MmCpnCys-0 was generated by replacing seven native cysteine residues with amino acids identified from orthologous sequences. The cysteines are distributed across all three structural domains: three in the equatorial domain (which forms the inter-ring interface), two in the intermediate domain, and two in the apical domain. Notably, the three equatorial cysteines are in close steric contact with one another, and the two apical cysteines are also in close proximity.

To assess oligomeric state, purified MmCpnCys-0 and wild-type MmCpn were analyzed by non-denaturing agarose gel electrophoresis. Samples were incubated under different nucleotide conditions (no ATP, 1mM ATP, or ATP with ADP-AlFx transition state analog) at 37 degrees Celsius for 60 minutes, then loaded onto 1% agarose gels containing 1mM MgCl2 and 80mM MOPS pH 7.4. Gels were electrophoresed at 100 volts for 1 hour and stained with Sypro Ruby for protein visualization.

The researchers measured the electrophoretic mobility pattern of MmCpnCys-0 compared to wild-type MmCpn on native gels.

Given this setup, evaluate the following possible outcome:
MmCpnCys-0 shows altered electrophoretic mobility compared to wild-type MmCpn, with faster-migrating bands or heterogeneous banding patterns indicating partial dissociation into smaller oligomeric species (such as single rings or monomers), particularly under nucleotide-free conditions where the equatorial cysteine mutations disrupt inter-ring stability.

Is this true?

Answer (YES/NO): NO